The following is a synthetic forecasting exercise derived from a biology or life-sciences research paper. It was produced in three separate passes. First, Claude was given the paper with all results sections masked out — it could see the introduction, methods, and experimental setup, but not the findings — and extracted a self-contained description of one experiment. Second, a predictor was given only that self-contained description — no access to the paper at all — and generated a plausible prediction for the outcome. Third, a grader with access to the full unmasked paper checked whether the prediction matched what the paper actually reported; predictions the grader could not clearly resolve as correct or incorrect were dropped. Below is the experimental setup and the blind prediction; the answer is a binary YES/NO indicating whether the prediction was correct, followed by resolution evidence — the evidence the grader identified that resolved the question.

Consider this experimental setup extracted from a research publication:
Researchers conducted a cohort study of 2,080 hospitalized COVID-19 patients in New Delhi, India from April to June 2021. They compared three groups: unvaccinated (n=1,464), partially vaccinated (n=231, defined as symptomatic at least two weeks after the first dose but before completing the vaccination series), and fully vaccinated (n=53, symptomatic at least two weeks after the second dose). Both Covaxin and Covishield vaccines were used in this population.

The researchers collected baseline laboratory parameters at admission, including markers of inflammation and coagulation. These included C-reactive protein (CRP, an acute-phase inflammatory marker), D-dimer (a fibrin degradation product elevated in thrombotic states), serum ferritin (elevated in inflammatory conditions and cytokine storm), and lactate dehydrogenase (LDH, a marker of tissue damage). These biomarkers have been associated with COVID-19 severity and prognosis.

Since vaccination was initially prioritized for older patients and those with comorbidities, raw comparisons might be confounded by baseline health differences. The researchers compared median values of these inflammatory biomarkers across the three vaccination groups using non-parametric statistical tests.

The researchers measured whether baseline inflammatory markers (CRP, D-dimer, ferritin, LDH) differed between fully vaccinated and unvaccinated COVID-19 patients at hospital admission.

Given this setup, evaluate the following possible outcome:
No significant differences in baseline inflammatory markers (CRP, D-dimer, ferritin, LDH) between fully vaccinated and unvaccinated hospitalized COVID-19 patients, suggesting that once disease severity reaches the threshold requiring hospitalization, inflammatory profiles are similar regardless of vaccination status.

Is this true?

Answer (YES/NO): NO